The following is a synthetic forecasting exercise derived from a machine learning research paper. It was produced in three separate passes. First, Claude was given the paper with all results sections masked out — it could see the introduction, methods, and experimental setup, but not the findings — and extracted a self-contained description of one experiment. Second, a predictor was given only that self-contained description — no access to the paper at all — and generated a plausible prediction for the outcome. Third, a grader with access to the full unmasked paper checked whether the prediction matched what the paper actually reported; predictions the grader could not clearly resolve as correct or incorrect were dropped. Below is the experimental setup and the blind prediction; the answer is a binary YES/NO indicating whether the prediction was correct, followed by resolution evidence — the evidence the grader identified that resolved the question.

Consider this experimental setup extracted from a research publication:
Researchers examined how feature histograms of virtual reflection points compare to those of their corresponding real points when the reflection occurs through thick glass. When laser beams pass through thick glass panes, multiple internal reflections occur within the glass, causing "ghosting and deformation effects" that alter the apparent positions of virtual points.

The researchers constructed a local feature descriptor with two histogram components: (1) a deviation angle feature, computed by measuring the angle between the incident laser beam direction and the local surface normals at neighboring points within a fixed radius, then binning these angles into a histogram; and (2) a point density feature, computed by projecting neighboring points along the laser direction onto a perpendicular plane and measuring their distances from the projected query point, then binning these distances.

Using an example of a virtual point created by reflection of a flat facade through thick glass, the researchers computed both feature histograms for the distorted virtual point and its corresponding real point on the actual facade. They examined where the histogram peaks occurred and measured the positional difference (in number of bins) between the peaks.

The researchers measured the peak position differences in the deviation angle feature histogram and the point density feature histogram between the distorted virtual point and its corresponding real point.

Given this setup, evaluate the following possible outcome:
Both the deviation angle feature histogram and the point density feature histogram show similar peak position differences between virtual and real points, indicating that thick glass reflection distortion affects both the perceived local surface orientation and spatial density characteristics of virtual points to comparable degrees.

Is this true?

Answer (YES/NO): NO